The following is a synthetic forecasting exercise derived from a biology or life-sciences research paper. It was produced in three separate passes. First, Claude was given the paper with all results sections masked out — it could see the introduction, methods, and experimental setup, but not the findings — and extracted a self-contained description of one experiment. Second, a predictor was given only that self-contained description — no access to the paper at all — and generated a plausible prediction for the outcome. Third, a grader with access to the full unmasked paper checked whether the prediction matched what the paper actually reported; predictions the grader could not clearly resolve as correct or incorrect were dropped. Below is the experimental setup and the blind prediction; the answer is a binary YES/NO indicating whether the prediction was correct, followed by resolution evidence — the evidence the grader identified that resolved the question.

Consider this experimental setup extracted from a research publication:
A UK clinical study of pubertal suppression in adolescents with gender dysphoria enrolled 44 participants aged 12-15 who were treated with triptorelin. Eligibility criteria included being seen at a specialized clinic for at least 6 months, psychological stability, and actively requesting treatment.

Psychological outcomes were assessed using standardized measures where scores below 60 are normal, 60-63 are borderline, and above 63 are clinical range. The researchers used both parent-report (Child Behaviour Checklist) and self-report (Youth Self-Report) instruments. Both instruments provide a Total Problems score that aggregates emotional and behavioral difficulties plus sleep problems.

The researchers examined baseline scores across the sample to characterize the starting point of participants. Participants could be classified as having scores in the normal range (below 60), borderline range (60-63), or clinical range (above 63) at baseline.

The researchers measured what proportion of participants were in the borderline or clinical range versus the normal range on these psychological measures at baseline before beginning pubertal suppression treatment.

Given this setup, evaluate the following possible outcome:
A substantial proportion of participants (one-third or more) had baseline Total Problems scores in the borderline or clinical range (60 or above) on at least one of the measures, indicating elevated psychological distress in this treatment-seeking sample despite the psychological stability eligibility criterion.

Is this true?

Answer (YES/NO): YES